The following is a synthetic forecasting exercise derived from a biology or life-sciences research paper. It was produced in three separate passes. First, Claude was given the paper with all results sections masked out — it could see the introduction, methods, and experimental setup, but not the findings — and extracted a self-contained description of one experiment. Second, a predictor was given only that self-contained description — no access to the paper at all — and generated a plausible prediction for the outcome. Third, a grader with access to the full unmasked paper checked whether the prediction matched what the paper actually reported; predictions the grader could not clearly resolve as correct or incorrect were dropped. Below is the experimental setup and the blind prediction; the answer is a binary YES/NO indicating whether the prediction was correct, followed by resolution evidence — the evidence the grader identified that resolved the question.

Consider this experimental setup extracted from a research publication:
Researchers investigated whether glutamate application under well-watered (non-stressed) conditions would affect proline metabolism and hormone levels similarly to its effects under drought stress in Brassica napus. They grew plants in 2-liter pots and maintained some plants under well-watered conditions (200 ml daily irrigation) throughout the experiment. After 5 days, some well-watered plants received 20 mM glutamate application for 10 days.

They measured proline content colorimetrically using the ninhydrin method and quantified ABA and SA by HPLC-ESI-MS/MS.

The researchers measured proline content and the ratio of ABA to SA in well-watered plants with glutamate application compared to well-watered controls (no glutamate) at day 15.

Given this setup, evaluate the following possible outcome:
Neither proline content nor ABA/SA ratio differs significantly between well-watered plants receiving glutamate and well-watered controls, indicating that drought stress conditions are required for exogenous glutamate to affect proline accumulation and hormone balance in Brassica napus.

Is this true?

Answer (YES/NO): YES